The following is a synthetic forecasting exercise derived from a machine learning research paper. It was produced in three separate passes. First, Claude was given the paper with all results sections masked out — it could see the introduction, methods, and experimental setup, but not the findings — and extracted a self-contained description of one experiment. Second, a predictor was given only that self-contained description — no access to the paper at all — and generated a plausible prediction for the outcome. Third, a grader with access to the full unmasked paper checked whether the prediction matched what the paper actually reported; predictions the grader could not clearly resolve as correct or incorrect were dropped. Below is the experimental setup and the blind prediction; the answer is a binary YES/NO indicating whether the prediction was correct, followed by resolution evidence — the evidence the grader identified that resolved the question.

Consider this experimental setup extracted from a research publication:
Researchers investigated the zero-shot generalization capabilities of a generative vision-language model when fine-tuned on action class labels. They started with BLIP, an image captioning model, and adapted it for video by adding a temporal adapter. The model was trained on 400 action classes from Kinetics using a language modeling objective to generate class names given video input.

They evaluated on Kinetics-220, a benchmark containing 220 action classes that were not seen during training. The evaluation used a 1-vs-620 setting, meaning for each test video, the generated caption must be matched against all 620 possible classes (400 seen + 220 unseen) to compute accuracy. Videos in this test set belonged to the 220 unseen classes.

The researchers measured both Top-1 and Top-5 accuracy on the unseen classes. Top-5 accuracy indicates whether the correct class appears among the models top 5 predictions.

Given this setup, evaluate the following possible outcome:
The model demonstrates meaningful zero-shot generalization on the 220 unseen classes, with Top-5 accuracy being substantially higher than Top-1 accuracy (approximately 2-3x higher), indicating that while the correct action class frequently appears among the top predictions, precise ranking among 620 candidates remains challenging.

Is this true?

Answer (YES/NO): NO